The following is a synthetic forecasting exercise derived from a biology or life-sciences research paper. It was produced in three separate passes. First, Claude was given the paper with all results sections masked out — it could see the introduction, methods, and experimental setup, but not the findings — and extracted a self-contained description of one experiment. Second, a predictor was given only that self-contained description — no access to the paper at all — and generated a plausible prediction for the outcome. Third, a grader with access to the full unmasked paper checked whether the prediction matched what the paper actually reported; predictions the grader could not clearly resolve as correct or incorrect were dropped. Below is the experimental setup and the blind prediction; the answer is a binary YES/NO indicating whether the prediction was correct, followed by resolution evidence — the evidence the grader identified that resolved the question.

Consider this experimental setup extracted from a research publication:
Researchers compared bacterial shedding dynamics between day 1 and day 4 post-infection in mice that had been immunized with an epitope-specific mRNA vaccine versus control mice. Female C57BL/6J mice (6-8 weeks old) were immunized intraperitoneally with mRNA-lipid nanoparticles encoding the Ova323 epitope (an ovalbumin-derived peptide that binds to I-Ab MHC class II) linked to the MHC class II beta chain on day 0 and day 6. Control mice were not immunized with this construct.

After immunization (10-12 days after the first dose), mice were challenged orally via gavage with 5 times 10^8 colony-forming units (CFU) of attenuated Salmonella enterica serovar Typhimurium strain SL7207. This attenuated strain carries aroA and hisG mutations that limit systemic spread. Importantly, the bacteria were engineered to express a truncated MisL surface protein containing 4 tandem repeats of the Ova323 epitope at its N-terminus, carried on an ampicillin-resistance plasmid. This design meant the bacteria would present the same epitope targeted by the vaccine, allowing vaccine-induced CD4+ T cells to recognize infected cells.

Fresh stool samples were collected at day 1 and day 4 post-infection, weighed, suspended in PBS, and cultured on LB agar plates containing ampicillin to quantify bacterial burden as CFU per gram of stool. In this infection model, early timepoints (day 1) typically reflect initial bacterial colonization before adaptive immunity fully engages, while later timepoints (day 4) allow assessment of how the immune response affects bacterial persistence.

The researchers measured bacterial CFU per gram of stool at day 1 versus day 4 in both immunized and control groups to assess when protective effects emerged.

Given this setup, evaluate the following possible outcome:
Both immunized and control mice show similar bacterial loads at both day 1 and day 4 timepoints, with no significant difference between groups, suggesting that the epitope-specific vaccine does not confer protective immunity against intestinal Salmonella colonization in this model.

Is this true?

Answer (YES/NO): NO